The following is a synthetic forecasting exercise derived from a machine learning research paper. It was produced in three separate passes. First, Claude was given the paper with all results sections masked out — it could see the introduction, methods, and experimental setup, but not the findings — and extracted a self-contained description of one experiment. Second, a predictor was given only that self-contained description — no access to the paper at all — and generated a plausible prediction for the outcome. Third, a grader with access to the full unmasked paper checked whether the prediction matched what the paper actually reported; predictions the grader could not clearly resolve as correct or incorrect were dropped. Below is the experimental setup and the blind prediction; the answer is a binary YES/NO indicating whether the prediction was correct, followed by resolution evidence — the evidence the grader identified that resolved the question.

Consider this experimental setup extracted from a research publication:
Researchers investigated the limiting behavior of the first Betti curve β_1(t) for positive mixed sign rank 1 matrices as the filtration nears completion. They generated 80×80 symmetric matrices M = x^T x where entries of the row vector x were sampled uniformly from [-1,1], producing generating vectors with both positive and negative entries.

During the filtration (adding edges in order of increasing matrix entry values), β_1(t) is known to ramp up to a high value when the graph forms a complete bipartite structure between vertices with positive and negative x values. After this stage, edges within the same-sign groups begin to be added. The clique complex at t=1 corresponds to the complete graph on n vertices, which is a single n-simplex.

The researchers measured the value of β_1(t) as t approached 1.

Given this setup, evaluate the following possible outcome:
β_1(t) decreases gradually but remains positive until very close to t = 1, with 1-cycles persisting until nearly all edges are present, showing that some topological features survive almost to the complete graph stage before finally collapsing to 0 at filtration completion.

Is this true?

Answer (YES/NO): NO